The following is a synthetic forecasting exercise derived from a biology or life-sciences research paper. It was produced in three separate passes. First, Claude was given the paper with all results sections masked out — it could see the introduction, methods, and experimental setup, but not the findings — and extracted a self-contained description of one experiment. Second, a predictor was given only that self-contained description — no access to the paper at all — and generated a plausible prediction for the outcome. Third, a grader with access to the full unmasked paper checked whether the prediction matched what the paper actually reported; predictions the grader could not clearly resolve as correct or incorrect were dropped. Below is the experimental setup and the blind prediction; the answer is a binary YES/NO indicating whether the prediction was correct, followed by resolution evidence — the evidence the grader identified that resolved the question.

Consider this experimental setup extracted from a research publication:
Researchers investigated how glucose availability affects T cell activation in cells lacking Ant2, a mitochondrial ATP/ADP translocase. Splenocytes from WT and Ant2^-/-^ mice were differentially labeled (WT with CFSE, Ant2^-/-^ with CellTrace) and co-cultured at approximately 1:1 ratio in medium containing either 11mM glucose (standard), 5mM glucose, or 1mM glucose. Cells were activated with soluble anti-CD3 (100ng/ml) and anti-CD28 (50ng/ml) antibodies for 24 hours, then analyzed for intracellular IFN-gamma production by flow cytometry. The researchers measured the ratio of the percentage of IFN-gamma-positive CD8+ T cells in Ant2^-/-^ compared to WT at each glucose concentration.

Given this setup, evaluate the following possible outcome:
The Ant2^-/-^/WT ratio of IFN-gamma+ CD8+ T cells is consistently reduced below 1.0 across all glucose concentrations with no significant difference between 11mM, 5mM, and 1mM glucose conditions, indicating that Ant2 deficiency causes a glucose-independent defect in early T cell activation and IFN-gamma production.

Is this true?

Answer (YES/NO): NO